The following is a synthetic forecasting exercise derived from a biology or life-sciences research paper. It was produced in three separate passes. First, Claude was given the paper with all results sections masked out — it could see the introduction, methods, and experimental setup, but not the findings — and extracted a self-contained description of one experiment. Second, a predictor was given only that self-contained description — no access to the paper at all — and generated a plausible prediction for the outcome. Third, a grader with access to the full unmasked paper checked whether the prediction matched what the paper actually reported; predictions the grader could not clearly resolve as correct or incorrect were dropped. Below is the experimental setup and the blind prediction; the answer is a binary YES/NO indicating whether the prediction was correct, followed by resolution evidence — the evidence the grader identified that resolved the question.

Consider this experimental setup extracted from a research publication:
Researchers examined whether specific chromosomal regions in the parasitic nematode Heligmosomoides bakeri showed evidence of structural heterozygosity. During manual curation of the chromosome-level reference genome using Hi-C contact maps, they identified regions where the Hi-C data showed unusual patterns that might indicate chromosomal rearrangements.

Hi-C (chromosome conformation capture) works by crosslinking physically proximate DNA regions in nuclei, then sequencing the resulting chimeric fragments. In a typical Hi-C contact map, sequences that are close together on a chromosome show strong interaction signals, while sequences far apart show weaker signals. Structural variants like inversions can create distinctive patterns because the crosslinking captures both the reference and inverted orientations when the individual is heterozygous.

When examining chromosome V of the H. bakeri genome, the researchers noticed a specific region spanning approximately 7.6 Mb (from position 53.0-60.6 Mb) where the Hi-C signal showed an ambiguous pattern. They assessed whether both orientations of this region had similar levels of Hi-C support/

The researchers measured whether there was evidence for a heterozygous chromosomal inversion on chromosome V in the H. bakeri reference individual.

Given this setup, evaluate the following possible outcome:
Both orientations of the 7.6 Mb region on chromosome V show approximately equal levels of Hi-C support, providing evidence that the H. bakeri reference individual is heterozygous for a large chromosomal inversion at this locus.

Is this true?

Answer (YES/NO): YES